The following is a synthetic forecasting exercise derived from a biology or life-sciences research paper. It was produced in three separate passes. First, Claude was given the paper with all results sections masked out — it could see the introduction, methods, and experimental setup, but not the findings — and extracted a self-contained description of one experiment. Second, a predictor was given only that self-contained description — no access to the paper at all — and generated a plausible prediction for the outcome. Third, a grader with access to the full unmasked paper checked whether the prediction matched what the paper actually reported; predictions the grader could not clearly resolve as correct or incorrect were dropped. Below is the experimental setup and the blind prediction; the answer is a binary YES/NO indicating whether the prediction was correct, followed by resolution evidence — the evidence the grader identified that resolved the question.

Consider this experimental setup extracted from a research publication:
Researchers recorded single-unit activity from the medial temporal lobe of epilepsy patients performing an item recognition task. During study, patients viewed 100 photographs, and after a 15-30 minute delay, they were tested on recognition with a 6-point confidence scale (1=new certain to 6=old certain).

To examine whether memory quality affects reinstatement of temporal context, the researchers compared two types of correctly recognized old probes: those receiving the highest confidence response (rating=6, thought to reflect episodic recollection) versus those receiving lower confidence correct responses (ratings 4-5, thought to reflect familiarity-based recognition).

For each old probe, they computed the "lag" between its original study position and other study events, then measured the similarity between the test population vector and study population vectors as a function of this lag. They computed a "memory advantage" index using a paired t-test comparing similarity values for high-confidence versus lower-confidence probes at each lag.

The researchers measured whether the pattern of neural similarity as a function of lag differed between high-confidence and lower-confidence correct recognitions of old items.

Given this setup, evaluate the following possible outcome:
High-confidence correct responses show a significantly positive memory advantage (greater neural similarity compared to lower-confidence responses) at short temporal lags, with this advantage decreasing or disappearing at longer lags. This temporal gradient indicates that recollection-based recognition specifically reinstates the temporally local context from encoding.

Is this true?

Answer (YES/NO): YES